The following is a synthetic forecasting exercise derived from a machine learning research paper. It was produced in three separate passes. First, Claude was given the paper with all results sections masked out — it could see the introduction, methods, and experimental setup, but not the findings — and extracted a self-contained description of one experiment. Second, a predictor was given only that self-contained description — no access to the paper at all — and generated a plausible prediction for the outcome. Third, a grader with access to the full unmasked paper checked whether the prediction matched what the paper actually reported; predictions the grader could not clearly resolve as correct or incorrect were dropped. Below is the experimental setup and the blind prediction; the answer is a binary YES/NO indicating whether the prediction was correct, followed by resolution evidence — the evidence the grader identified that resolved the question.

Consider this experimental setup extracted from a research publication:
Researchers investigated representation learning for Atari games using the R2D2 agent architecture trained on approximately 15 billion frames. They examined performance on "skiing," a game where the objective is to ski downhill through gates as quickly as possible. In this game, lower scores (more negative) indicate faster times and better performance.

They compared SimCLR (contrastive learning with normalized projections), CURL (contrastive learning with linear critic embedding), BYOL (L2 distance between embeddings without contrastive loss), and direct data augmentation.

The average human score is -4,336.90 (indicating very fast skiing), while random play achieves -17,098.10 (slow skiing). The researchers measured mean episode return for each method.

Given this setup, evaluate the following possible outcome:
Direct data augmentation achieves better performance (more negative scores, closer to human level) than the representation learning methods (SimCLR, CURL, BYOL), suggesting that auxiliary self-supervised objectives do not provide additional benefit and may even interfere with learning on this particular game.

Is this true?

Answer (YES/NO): NO